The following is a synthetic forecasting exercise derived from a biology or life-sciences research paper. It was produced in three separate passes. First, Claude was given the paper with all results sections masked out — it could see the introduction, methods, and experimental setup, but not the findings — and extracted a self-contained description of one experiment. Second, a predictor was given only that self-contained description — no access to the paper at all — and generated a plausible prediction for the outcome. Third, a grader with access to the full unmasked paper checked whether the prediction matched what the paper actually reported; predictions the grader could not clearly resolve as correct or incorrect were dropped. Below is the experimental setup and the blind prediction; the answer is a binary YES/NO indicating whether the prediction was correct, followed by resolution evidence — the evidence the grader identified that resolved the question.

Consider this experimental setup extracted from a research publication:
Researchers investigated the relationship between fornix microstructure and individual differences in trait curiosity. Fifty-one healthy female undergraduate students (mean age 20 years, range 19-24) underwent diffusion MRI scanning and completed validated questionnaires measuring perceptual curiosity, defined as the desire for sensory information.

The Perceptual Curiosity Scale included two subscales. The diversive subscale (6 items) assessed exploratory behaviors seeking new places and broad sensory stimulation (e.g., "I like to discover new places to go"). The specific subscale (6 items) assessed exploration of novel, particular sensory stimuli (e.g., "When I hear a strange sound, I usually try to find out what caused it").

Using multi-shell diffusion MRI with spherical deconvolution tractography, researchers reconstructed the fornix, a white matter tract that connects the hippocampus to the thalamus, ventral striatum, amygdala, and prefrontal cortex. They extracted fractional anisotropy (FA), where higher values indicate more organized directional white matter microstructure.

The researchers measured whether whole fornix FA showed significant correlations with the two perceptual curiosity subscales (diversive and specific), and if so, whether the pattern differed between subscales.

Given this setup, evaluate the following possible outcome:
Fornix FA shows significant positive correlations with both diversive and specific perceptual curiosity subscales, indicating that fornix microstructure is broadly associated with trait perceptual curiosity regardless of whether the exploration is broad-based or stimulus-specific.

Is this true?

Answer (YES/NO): NO